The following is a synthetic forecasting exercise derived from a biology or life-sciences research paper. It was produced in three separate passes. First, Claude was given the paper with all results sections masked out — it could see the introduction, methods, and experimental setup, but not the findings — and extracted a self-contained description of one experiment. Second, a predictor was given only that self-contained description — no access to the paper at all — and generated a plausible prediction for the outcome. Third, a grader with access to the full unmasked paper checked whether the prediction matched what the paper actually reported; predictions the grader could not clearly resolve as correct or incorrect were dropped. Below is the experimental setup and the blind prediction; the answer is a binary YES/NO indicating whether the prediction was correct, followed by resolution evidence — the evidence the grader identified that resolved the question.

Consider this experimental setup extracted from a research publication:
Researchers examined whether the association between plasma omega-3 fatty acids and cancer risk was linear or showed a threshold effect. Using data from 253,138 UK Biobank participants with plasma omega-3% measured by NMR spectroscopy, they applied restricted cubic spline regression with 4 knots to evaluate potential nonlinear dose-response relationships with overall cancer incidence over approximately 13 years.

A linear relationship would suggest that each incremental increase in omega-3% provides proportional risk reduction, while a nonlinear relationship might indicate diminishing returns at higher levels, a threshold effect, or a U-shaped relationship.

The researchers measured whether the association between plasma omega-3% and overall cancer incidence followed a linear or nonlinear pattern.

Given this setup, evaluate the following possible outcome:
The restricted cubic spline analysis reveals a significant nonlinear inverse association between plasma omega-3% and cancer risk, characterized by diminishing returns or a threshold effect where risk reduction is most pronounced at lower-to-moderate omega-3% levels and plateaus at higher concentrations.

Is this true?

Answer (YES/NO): YES